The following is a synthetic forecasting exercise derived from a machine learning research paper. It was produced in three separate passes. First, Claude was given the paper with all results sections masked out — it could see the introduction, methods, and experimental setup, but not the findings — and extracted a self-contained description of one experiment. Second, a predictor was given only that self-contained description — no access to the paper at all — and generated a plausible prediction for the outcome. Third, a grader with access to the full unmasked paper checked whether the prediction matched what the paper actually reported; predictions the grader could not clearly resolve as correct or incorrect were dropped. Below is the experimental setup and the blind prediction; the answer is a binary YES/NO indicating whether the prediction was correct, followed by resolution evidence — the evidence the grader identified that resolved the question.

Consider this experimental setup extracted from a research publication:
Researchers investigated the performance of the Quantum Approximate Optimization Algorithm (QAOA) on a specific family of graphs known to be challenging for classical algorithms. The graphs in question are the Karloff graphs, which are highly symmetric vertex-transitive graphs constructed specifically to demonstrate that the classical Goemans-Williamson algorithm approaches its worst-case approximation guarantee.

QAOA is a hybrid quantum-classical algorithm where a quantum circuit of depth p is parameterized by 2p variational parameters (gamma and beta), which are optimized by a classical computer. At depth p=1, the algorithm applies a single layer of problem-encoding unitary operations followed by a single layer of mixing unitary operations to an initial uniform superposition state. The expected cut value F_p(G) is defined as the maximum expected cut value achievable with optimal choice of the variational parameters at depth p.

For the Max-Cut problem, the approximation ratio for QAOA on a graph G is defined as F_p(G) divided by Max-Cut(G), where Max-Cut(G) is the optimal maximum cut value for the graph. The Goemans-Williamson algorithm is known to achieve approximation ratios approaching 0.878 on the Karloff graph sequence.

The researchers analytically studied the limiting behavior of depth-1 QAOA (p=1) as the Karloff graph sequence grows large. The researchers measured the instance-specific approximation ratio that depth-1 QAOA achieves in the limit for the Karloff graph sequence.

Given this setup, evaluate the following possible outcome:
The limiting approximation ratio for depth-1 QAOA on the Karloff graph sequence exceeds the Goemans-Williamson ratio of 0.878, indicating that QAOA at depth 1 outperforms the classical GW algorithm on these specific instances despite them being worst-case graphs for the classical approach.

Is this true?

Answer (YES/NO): NO